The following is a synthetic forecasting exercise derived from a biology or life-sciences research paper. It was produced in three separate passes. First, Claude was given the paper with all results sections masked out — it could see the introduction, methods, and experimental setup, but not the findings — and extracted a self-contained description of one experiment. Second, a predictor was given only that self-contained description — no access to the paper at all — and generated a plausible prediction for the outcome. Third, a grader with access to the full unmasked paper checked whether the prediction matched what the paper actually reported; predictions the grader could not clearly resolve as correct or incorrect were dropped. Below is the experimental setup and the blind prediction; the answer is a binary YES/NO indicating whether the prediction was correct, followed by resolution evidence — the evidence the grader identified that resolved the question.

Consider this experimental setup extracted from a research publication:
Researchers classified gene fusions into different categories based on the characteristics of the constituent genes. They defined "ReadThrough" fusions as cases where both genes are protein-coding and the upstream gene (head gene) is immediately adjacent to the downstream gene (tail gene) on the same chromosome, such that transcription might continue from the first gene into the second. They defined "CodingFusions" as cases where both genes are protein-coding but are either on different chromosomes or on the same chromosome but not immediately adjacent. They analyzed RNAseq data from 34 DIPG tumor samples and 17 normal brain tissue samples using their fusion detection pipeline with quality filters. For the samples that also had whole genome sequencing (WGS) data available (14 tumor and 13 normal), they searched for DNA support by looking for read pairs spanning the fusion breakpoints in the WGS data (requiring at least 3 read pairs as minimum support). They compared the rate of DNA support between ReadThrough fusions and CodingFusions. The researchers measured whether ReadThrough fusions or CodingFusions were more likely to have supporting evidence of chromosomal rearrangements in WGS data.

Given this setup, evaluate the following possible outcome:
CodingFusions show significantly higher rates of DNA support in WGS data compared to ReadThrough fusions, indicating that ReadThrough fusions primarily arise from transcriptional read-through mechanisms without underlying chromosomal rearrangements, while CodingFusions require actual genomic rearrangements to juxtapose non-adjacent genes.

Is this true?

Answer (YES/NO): NO